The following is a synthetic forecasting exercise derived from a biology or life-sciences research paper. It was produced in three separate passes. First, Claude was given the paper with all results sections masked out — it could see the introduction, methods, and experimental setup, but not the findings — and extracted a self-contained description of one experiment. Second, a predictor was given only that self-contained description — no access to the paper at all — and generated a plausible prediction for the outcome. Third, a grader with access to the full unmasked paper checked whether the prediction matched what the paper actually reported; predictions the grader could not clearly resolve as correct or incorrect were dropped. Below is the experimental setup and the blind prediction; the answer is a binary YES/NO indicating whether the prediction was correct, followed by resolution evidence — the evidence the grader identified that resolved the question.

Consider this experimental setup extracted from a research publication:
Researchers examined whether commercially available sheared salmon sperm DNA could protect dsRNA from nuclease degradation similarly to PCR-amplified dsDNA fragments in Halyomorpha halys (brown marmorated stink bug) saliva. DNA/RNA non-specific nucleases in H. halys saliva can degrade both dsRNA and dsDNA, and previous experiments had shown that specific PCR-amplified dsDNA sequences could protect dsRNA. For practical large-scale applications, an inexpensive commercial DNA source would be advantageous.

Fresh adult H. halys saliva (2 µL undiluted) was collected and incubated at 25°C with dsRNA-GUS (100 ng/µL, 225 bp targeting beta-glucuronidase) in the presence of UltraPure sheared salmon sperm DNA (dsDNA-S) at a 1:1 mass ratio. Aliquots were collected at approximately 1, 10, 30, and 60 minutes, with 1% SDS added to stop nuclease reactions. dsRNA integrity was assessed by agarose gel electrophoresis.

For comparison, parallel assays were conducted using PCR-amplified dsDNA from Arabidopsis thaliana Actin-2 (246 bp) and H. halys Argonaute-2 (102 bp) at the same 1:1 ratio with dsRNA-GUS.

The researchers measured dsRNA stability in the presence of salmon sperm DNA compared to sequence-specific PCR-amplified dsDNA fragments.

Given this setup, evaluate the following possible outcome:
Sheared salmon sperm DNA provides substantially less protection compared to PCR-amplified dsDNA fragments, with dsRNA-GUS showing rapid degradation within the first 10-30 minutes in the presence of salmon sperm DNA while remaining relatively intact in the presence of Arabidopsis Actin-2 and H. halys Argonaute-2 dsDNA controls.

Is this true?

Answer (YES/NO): NO